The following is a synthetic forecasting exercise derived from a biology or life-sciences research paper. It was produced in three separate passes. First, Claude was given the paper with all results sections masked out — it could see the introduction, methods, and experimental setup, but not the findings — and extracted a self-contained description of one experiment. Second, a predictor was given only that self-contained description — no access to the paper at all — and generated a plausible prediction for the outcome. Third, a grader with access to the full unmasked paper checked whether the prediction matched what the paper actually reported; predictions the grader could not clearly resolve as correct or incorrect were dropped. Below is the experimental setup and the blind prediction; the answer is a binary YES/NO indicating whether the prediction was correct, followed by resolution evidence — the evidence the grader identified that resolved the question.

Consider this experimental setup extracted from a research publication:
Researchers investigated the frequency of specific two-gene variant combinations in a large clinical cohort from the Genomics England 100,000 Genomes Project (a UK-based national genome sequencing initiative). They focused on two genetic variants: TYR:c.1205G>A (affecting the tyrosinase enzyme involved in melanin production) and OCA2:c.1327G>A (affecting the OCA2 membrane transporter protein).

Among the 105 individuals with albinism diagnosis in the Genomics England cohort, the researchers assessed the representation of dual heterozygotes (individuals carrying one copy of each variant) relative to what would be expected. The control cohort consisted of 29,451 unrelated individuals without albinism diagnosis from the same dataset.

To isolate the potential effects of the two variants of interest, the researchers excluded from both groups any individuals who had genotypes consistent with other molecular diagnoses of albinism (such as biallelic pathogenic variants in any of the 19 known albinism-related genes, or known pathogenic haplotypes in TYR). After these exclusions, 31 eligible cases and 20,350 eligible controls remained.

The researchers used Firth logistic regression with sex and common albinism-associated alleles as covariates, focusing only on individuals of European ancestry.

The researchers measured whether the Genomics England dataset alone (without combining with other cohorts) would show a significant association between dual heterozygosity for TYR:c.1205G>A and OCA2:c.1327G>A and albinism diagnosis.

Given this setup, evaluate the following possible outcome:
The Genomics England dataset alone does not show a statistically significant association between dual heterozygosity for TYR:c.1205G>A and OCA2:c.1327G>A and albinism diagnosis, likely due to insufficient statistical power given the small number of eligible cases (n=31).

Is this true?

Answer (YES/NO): NO